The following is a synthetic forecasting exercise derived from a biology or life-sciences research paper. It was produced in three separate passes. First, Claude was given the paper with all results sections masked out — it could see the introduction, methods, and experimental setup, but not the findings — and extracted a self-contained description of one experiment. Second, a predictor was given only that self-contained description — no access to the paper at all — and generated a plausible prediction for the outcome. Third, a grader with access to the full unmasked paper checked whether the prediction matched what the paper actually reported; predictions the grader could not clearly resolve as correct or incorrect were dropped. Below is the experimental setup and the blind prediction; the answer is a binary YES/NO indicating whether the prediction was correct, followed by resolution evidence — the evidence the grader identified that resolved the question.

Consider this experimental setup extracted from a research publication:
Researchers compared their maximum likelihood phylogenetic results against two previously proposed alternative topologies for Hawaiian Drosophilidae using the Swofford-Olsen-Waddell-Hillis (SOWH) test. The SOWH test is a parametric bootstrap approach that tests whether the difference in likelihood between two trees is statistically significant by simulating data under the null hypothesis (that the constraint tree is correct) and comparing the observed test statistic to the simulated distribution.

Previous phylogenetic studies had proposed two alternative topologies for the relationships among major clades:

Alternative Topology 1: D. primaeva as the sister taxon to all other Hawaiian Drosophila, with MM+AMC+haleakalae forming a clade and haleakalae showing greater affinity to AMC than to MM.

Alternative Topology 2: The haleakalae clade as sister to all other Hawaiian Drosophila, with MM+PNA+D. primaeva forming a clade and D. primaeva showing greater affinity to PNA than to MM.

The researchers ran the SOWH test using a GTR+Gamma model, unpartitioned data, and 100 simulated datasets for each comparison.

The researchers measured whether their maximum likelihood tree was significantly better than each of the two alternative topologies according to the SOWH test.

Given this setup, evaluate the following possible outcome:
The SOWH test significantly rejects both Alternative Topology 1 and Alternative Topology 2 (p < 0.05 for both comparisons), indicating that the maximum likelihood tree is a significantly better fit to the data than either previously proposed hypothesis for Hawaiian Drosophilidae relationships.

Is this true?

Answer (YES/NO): YES